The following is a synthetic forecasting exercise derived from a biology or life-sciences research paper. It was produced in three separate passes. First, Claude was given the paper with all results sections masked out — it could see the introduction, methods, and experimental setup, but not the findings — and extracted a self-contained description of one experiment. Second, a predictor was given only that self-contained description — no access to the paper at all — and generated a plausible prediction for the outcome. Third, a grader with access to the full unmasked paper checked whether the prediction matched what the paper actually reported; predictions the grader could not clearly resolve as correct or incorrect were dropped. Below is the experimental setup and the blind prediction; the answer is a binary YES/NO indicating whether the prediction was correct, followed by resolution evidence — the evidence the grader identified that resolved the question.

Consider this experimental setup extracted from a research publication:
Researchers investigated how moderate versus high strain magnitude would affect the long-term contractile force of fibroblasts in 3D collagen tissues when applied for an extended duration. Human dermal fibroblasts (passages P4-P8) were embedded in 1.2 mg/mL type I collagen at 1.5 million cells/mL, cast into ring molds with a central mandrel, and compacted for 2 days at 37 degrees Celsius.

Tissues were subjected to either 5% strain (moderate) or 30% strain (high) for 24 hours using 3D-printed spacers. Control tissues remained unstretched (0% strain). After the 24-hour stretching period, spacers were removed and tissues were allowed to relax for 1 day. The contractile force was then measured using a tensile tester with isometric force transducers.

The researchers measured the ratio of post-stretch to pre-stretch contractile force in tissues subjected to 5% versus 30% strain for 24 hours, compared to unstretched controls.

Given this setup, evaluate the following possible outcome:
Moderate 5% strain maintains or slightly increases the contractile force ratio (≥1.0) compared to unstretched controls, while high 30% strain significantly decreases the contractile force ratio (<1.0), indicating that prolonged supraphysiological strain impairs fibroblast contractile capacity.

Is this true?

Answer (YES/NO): YES